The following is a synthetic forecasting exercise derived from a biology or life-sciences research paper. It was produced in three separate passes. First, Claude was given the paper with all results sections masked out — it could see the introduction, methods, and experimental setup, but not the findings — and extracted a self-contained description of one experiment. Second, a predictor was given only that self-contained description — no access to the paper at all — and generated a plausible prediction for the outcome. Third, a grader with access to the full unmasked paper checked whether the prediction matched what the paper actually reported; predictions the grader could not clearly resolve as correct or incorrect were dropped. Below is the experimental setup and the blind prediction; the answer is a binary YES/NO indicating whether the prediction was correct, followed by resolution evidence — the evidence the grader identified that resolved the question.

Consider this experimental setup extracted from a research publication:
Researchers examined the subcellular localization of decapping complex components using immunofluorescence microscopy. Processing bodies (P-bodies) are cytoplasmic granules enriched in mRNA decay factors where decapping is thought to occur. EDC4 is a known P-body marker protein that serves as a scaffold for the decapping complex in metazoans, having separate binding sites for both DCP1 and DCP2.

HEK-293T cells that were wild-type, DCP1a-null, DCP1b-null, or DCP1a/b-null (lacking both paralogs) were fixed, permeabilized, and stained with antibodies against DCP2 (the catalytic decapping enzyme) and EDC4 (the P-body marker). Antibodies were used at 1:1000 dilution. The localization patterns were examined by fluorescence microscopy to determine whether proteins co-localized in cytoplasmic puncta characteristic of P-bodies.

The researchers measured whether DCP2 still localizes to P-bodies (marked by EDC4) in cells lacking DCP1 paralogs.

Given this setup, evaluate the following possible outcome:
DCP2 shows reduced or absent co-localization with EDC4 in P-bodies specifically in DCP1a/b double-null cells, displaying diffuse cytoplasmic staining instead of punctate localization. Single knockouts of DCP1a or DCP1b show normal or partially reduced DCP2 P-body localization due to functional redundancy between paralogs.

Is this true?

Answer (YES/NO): NO